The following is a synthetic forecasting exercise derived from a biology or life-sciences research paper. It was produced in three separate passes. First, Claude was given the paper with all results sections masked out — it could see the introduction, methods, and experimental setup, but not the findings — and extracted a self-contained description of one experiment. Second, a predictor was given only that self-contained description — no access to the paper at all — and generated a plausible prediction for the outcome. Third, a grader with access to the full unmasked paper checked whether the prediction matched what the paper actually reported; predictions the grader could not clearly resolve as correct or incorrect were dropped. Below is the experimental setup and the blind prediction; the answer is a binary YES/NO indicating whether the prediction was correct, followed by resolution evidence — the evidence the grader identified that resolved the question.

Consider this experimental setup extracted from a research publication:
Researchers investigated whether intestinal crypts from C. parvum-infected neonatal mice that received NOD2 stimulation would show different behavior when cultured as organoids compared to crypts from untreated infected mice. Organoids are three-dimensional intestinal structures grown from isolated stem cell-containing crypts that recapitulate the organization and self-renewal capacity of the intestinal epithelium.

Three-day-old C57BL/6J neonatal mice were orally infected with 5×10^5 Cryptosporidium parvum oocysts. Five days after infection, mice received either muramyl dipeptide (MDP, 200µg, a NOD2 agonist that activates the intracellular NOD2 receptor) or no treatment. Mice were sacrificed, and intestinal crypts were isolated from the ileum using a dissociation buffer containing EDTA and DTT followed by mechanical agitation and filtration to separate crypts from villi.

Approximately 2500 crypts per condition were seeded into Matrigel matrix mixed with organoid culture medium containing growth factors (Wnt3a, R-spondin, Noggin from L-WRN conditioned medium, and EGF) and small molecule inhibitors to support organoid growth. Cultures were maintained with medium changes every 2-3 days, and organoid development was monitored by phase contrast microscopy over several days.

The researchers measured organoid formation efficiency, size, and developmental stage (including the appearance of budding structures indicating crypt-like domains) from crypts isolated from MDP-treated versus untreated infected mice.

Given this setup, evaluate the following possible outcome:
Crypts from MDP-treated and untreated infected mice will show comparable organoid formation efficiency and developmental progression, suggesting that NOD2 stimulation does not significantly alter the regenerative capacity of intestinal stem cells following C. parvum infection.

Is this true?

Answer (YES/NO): NO